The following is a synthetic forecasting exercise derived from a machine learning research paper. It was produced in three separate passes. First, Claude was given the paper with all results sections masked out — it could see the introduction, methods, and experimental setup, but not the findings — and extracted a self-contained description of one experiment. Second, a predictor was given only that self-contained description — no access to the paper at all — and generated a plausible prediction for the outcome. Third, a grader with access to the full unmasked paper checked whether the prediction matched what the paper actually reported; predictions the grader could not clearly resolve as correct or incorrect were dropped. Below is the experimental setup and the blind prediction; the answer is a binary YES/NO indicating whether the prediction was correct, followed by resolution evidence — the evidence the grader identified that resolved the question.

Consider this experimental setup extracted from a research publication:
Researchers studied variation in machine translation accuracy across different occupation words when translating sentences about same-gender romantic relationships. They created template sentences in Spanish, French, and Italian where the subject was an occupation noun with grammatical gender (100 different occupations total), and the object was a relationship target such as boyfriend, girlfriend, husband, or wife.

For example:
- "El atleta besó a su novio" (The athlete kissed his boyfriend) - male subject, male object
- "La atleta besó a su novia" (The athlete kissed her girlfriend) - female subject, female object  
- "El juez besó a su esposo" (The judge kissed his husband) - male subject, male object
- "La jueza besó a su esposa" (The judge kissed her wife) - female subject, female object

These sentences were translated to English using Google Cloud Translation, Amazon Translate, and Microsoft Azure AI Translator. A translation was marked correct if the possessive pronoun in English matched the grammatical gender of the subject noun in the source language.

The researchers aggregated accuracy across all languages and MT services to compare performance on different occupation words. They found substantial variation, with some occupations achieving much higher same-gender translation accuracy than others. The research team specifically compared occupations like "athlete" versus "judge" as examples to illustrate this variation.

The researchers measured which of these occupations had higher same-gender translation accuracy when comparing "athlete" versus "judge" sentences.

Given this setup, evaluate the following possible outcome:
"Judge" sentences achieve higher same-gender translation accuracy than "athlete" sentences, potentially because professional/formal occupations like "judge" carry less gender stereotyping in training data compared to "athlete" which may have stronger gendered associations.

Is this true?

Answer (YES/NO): NO